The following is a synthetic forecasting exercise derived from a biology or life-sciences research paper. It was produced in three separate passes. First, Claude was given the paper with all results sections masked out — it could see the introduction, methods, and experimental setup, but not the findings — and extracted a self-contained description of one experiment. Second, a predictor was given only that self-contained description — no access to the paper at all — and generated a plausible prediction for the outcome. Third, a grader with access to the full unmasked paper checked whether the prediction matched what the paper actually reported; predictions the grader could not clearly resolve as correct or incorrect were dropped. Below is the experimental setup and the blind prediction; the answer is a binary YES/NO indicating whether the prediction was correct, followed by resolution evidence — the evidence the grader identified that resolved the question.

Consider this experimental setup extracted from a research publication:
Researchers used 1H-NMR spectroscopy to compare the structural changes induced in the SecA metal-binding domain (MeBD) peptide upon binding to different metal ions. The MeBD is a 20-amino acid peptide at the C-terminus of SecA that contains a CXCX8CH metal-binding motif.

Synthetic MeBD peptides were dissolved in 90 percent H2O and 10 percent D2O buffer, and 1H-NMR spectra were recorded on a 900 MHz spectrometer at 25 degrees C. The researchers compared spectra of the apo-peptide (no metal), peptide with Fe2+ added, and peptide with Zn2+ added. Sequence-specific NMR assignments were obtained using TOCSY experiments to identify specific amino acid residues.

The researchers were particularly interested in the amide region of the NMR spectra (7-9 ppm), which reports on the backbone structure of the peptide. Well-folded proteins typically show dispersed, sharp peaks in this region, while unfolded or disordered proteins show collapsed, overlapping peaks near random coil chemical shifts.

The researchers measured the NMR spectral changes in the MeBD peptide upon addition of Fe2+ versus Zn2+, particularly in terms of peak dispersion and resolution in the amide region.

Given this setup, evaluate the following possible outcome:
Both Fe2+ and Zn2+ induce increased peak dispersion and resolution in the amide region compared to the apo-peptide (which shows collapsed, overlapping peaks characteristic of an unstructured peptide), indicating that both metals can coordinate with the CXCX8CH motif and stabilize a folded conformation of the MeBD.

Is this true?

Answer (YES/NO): NO